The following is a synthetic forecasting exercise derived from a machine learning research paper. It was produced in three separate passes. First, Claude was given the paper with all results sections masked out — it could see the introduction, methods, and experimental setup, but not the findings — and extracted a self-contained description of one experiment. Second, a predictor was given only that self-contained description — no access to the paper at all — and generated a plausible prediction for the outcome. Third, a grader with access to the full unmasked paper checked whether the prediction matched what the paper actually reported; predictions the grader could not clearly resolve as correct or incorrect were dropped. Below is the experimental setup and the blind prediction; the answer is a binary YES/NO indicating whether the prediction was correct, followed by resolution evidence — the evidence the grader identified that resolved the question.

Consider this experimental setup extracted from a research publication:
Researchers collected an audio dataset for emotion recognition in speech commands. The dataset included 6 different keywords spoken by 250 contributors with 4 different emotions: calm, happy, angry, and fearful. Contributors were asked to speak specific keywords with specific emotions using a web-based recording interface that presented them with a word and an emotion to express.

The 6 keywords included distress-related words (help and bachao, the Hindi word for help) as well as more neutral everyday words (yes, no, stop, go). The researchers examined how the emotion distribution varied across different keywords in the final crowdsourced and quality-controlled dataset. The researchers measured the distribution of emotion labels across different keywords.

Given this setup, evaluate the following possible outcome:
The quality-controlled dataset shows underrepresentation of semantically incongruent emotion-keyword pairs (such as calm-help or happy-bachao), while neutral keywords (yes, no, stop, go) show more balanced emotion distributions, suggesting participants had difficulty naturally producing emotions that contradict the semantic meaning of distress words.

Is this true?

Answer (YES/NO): NO